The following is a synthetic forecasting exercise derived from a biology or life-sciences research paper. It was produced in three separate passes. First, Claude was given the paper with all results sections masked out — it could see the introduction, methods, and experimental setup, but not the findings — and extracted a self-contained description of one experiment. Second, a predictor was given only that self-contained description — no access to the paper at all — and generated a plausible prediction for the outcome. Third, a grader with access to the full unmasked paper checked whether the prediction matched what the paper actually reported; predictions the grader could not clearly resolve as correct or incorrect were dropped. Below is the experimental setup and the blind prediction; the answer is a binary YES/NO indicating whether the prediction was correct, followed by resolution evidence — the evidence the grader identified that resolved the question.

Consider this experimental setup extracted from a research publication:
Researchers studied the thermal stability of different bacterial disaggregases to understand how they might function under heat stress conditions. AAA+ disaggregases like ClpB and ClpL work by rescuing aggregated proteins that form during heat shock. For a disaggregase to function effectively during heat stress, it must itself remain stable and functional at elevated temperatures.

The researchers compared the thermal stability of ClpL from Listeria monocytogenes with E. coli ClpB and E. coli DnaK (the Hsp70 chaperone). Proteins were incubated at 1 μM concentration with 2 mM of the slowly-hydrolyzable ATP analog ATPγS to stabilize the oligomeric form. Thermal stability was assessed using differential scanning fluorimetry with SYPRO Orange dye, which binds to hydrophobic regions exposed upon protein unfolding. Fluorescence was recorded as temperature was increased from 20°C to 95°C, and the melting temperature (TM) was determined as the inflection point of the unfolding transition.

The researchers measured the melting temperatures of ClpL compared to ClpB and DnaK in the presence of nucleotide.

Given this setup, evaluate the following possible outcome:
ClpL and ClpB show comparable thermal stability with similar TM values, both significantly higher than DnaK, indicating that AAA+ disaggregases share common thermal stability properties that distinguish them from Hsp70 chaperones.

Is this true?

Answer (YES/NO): YES